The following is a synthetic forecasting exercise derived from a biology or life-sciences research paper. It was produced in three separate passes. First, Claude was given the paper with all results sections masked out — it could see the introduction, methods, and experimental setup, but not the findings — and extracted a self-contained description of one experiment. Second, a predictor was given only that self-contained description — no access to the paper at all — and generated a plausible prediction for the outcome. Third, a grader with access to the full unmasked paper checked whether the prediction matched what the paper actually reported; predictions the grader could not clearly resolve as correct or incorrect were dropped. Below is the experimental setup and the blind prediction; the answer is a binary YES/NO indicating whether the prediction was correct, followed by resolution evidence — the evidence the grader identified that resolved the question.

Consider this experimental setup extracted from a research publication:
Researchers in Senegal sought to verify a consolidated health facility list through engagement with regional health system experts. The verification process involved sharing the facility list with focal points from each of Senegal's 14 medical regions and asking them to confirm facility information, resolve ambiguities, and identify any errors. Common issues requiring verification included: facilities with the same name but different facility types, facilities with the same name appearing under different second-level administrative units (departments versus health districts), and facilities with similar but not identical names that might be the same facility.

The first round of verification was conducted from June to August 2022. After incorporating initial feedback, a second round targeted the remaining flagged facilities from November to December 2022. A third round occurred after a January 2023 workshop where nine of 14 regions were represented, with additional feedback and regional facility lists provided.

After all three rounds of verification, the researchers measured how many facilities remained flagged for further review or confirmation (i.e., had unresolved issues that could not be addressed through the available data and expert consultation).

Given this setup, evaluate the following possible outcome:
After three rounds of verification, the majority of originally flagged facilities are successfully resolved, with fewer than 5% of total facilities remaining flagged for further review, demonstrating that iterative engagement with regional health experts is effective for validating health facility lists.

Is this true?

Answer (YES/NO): NO